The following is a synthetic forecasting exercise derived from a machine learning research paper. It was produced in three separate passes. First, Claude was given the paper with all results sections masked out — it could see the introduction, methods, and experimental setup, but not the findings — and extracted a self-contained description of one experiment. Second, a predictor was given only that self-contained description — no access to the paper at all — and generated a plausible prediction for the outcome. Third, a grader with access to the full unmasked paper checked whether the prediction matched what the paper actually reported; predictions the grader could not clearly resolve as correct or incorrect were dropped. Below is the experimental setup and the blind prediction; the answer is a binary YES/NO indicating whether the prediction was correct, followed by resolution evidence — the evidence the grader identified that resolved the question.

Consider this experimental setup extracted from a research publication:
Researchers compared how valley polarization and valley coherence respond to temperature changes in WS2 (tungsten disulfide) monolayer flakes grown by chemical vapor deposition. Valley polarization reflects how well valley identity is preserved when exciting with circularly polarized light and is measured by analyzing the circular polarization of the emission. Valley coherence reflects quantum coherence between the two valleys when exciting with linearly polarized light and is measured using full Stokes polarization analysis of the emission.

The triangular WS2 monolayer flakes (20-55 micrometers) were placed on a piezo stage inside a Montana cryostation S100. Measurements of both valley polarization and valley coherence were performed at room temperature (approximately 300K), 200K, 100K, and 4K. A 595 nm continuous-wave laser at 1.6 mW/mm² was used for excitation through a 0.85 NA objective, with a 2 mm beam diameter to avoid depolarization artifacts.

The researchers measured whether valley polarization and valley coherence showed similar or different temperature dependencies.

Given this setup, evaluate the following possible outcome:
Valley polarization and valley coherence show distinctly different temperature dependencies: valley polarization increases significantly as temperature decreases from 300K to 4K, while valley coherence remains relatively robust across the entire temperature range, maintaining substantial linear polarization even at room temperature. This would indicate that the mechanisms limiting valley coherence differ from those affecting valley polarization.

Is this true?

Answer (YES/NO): NO